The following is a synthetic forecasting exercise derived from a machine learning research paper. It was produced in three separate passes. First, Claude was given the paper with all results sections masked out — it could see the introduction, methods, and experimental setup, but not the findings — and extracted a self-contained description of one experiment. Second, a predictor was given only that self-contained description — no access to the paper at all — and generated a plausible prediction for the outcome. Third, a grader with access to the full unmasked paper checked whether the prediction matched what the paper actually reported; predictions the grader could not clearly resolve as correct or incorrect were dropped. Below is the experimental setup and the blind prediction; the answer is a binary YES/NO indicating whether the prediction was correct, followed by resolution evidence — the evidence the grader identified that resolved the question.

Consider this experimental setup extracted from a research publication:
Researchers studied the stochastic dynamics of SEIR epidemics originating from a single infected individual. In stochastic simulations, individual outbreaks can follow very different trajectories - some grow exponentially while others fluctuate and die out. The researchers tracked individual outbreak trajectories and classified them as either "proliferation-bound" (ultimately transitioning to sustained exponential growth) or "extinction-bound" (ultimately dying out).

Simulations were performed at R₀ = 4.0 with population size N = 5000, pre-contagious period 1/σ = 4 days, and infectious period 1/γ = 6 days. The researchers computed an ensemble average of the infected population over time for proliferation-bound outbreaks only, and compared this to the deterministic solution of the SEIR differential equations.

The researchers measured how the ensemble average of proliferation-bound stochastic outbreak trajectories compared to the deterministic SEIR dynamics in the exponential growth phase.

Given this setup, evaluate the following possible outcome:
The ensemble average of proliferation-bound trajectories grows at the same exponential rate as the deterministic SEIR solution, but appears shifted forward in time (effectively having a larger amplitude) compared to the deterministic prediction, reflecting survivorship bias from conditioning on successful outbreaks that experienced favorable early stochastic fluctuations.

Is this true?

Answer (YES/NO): YES